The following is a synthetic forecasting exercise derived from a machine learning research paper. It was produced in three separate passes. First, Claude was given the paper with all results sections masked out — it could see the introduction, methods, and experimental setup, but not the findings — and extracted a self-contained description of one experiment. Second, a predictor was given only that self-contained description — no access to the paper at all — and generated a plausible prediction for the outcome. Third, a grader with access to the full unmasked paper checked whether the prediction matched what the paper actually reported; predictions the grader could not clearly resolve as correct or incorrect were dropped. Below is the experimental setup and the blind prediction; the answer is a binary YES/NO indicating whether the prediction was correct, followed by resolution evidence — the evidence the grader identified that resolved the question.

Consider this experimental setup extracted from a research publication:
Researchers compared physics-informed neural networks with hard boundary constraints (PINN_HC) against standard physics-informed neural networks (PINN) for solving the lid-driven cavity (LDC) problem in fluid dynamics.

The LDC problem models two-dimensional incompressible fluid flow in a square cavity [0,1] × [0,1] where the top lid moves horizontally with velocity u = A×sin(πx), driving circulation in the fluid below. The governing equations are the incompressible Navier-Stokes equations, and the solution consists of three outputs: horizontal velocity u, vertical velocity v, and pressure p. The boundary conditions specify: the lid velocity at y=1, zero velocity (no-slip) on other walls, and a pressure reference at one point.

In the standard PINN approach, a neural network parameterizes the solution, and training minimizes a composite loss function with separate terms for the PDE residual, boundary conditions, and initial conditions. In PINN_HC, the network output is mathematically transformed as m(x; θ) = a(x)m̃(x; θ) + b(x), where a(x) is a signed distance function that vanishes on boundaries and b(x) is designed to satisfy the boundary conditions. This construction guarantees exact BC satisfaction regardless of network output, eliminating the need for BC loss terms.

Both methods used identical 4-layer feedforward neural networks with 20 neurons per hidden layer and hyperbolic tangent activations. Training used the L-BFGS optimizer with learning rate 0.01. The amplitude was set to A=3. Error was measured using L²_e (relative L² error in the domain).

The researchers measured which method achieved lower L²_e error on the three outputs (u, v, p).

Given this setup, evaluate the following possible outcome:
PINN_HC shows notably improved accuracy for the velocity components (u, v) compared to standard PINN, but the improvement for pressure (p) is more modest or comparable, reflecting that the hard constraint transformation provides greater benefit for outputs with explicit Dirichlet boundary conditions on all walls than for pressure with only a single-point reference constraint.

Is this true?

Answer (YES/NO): NO